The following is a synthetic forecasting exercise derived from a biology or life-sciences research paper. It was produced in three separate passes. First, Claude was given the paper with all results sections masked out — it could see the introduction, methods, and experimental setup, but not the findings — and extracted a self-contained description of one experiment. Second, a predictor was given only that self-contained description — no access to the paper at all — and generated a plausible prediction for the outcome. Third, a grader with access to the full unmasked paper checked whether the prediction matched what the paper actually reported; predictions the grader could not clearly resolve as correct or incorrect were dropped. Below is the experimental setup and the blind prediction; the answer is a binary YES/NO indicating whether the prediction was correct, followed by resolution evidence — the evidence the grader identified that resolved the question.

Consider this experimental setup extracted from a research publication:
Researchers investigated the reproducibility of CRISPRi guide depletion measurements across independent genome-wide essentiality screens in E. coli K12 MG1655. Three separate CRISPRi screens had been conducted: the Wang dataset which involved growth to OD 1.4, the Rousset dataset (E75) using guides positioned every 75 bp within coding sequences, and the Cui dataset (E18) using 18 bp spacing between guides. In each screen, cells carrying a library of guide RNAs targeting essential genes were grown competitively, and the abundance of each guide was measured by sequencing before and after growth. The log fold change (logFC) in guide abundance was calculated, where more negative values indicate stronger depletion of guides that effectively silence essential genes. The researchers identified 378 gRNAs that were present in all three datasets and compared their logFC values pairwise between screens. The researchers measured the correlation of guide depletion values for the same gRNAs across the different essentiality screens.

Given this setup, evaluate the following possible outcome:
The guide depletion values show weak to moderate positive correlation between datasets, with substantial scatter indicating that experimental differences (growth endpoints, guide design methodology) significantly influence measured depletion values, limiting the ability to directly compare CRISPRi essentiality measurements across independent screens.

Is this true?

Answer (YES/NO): NO